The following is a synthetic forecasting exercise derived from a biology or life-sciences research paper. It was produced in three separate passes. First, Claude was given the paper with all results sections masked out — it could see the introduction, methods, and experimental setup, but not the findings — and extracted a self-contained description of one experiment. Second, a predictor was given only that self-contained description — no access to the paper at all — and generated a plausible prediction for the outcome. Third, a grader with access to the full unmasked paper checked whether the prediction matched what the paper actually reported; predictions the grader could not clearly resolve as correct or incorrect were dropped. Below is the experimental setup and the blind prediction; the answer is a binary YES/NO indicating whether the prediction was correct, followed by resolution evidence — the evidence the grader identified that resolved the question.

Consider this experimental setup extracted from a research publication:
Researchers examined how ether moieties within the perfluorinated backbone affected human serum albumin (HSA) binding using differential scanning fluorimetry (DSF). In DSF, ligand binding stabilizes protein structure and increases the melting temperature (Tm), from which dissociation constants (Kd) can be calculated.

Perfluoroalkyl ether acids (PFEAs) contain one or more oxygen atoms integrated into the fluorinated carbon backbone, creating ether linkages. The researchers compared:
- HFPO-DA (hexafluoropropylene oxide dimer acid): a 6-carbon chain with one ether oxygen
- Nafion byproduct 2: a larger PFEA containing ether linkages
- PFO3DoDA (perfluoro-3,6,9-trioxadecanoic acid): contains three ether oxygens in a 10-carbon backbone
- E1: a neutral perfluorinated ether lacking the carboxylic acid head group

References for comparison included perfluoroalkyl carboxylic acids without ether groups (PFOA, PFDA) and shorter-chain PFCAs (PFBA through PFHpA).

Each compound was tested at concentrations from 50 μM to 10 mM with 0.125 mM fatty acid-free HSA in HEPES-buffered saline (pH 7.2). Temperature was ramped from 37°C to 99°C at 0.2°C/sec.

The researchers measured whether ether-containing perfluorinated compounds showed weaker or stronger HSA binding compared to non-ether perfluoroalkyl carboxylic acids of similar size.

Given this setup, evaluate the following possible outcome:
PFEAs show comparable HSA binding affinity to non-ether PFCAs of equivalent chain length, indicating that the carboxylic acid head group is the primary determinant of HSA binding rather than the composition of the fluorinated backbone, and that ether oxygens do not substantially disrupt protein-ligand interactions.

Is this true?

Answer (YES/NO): NO